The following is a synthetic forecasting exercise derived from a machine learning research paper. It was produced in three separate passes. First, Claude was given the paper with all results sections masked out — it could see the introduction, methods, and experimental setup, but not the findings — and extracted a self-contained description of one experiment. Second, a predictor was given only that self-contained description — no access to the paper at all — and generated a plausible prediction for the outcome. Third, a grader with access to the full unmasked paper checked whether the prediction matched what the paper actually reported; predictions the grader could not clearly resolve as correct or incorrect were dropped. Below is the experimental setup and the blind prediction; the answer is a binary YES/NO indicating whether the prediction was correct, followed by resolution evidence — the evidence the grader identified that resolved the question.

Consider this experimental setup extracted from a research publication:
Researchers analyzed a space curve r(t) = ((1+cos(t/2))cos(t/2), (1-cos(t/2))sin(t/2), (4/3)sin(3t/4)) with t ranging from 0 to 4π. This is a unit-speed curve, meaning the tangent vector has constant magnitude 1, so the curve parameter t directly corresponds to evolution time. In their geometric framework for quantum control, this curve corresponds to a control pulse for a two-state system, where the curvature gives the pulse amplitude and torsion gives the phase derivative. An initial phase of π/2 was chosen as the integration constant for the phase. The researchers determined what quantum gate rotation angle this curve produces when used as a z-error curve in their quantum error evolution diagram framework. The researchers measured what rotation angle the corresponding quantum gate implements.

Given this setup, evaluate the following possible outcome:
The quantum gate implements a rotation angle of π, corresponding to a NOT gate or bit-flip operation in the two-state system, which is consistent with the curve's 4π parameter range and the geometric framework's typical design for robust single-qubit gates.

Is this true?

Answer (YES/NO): YES